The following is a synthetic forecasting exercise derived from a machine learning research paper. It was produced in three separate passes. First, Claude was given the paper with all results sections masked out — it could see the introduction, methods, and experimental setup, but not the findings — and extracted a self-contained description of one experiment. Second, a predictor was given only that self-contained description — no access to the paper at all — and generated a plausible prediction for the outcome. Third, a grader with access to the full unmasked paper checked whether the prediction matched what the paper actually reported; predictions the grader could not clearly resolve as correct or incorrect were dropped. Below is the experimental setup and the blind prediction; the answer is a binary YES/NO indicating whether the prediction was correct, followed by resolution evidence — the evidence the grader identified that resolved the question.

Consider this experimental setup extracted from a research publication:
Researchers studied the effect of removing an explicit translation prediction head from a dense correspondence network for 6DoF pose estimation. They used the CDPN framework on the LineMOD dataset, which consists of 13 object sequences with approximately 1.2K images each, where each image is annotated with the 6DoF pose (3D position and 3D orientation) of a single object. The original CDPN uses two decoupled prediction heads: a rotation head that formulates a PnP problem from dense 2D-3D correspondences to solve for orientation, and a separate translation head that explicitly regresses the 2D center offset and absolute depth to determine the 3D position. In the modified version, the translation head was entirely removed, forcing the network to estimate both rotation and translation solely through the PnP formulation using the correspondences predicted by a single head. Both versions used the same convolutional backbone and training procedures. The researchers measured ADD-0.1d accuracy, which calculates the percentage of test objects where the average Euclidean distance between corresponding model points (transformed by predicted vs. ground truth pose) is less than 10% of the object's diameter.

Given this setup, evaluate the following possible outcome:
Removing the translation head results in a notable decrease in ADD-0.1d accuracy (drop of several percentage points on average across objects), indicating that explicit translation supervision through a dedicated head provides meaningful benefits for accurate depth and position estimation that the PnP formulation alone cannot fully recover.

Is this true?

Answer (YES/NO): YES